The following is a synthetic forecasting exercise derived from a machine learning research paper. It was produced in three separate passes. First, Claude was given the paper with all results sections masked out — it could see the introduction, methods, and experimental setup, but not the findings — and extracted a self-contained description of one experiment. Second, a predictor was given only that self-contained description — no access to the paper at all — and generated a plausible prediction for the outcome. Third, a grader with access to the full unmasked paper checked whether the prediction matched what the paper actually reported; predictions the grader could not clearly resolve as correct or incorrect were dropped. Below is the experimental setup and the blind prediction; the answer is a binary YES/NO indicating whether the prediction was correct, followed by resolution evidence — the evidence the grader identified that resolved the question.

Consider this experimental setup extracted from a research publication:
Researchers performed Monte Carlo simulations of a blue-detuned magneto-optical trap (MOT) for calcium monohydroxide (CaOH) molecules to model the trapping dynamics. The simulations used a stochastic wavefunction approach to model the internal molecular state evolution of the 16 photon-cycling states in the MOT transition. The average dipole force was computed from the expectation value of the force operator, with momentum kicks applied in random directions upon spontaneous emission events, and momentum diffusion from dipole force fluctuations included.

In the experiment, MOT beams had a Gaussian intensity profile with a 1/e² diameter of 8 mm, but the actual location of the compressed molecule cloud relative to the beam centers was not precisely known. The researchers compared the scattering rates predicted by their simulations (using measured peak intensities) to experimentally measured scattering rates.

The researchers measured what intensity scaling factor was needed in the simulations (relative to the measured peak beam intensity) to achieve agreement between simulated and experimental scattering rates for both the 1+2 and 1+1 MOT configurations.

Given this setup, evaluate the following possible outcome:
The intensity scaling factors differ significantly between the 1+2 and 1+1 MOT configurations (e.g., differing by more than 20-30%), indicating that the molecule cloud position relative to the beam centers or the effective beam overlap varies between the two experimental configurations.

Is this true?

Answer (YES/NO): NO